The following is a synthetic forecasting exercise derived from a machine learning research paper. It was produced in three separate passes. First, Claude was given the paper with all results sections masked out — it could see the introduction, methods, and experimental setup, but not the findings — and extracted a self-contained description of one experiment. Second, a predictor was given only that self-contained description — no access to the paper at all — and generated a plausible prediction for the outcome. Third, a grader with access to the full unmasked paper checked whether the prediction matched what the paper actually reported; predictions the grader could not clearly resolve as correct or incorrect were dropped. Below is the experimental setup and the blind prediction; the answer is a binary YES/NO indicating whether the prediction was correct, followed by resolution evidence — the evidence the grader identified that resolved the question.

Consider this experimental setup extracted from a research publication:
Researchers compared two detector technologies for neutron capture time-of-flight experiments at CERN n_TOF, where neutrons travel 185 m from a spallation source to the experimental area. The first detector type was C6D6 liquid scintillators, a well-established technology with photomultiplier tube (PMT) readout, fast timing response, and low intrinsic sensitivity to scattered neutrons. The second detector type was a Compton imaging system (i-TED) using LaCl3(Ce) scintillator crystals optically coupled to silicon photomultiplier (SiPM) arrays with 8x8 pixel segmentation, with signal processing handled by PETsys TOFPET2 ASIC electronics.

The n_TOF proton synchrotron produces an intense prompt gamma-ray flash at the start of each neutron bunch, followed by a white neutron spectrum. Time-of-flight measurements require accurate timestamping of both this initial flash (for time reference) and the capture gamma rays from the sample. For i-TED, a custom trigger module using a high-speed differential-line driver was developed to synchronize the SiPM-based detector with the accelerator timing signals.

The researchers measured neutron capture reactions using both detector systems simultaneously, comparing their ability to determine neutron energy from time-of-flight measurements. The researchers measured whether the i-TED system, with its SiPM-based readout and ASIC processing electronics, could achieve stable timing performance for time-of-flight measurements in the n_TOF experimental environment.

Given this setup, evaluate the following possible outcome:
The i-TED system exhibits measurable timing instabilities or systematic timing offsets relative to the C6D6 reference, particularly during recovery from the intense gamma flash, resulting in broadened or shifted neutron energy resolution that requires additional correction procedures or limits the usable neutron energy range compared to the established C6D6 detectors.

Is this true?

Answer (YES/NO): NO